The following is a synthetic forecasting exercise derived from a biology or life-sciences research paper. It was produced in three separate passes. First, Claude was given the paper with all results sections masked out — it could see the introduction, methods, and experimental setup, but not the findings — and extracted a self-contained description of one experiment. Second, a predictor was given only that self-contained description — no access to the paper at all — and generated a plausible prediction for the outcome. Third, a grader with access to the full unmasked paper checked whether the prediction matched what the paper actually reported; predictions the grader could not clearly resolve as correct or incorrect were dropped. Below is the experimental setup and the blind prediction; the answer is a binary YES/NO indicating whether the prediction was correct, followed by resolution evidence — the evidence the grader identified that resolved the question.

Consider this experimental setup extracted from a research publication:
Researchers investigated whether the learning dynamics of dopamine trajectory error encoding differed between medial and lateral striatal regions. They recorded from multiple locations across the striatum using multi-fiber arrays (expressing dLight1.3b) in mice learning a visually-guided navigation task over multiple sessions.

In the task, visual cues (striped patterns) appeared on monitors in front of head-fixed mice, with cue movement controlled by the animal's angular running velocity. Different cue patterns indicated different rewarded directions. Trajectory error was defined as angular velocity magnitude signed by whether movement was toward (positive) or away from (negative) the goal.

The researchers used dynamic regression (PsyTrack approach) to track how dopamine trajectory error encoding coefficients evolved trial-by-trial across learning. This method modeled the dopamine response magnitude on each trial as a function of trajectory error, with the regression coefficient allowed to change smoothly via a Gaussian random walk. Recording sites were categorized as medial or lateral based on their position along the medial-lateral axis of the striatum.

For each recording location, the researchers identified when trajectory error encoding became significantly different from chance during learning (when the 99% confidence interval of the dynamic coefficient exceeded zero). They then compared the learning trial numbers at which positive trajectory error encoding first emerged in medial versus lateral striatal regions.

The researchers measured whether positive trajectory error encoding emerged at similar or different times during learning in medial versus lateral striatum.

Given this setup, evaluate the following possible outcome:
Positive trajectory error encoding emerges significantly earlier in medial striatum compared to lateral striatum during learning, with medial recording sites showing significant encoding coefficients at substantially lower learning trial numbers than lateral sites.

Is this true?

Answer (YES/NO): YES